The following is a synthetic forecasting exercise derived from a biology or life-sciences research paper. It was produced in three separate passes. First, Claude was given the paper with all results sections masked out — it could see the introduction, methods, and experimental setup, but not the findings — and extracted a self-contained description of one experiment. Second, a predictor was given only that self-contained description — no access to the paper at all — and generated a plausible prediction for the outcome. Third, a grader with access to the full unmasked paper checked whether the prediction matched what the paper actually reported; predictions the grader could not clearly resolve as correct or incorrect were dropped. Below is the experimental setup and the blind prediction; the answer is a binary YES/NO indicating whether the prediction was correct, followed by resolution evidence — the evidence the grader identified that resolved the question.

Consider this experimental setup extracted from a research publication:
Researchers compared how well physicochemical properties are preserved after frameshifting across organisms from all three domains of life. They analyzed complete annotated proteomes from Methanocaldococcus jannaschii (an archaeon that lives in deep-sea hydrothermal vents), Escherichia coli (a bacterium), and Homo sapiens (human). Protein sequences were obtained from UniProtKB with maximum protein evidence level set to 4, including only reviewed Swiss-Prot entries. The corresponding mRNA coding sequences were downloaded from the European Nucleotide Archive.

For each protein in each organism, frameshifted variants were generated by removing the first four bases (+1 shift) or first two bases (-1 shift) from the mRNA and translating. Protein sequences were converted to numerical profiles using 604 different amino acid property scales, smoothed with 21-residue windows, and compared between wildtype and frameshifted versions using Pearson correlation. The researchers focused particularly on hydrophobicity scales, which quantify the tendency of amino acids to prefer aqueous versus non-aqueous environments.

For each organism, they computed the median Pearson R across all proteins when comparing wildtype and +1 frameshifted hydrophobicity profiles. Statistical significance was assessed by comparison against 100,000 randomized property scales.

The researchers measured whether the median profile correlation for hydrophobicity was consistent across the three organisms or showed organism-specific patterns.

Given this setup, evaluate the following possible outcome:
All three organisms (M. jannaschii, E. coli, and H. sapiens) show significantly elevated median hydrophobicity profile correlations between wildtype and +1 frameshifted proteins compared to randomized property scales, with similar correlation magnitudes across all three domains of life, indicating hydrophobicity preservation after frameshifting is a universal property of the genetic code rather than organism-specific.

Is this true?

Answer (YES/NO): YES